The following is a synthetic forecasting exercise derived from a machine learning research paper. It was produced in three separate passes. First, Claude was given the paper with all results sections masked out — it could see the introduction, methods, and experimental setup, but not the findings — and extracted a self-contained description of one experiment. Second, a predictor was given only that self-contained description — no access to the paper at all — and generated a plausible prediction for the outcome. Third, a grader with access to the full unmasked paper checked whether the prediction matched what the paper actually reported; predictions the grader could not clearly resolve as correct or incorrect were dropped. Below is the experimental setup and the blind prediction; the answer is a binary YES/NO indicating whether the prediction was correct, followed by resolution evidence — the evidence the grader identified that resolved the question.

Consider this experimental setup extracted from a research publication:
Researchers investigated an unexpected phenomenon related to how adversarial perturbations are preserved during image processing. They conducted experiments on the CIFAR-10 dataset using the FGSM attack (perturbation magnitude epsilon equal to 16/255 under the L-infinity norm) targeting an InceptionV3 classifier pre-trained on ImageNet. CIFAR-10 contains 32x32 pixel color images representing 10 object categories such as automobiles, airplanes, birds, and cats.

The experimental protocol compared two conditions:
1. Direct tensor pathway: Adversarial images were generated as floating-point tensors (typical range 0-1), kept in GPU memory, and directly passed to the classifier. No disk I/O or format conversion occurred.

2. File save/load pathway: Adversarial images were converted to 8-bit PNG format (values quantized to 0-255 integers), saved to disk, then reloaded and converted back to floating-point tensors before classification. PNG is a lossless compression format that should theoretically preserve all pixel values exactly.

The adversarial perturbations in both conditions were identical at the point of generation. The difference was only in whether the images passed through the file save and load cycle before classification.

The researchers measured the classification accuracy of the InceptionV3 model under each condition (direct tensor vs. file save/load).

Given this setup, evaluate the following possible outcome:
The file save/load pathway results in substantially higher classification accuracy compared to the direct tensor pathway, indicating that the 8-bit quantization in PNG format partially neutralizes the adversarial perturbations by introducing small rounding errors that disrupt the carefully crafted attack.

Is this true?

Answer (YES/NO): YES